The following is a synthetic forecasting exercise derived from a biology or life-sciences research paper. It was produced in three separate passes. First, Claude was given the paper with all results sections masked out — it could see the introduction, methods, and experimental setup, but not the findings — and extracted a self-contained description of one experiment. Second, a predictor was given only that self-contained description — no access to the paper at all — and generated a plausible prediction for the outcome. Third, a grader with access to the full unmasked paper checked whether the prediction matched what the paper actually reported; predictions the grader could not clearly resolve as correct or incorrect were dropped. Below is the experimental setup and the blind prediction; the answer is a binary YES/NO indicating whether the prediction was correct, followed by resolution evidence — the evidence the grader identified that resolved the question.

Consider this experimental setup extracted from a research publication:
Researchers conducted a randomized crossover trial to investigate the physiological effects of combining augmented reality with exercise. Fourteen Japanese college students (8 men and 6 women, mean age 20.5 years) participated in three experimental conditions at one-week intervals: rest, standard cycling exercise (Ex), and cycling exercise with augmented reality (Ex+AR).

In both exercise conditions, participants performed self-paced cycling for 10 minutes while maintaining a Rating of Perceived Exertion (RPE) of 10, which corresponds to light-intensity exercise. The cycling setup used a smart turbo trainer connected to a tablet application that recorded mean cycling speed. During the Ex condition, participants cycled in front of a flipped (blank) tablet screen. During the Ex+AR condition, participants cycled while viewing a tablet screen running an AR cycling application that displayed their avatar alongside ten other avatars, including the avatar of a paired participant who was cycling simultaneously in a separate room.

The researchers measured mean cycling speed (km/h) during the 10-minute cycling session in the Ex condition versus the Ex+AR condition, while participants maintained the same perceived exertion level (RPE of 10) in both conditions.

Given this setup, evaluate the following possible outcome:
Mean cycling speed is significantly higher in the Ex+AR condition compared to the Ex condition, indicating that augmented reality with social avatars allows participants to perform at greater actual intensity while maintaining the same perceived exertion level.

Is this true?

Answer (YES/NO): YES